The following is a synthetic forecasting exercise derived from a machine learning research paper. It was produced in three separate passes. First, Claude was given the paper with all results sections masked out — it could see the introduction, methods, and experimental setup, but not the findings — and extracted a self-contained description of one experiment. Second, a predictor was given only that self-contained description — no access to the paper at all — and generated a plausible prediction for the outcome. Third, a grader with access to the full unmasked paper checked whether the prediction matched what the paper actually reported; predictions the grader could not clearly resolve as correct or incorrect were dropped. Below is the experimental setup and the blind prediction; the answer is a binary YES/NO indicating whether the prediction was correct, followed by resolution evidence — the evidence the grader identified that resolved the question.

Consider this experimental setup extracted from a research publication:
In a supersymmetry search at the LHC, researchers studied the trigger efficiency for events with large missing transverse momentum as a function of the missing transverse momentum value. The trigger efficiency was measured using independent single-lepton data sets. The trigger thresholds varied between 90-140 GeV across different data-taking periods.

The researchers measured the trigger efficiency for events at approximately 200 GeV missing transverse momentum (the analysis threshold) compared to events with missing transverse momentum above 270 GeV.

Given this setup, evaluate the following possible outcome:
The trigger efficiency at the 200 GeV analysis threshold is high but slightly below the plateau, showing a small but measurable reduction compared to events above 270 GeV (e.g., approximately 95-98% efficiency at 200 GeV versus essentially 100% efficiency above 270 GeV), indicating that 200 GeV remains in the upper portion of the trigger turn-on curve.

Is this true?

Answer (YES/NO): NO